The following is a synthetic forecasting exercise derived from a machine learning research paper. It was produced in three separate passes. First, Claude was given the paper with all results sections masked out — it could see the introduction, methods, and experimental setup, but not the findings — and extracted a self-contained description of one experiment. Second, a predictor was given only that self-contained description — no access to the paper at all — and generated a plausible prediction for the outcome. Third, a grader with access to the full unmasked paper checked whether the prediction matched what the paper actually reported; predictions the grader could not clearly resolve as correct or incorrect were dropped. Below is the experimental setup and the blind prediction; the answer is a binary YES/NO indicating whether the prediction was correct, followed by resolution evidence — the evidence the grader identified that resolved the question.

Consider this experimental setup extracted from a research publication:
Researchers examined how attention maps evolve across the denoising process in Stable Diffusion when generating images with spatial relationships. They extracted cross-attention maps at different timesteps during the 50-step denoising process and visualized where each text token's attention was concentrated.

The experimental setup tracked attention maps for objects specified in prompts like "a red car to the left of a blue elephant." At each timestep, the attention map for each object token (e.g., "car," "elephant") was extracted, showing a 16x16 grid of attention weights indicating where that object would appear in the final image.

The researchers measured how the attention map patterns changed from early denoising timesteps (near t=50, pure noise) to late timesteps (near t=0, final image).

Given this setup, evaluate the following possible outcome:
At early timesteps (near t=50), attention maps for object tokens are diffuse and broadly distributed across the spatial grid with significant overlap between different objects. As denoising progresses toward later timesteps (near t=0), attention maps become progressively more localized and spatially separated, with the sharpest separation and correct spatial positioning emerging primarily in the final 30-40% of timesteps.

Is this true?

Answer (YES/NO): NO